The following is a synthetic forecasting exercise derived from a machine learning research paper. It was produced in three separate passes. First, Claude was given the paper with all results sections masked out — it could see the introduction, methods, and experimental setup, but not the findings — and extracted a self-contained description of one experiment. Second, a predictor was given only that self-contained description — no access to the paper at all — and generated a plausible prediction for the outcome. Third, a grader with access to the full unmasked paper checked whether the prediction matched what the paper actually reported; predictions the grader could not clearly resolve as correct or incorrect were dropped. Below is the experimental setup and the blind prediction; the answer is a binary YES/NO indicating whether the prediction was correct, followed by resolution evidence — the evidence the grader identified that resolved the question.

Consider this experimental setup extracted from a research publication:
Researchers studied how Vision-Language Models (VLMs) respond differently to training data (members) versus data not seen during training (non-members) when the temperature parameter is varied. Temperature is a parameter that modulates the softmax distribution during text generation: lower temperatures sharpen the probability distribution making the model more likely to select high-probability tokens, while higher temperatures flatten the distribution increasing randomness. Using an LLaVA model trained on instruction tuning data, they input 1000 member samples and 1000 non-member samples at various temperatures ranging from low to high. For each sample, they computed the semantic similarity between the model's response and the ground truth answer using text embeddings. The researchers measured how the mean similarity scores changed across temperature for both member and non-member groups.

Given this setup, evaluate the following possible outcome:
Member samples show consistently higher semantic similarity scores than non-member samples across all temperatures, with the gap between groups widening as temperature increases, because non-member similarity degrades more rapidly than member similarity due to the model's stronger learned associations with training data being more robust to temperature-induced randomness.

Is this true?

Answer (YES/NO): NO